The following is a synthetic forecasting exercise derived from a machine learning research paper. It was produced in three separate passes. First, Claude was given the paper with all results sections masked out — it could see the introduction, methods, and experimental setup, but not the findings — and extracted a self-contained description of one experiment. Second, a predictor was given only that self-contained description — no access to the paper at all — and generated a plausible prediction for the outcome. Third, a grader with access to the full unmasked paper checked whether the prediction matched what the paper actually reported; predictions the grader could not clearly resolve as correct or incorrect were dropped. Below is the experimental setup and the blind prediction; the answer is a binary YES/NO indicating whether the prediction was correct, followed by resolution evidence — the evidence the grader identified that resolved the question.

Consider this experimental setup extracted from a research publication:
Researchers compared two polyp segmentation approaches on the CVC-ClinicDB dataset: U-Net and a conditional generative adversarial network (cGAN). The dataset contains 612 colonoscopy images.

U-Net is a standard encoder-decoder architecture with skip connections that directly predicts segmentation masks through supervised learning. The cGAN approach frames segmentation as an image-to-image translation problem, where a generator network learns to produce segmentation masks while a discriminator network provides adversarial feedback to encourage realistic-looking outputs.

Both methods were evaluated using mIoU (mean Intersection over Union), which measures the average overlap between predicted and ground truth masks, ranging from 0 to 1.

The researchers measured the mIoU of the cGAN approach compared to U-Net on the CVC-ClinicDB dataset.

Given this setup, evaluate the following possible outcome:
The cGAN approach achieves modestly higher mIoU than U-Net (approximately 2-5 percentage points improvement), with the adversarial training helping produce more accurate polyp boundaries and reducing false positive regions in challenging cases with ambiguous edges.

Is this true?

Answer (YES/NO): YES